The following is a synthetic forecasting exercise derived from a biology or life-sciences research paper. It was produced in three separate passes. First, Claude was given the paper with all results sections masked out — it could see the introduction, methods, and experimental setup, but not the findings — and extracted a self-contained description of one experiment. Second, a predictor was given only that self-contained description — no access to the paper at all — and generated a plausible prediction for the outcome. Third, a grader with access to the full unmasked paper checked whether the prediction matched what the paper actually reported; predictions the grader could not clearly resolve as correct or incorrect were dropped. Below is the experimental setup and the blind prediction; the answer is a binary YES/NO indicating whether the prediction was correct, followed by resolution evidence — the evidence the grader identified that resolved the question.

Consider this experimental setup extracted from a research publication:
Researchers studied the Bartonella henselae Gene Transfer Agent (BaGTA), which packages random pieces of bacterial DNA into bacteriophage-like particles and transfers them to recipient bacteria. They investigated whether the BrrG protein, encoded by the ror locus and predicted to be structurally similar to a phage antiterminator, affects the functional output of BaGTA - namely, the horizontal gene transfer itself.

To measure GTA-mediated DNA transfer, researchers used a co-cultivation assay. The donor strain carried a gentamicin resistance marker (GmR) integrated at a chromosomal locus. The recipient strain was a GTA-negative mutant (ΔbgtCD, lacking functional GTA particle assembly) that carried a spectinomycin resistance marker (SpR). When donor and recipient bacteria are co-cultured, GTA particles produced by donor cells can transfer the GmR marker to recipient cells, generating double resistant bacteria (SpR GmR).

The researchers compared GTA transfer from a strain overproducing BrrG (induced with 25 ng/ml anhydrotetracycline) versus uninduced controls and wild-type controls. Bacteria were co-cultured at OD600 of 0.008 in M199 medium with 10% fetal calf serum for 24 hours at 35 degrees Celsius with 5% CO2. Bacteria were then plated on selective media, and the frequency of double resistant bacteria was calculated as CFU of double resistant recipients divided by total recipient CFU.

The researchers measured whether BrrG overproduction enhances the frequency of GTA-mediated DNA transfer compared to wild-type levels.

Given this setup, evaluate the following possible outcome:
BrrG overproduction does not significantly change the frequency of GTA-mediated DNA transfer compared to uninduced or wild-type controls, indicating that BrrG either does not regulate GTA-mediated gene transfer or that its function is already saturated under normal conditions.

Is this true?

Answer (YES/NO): YES